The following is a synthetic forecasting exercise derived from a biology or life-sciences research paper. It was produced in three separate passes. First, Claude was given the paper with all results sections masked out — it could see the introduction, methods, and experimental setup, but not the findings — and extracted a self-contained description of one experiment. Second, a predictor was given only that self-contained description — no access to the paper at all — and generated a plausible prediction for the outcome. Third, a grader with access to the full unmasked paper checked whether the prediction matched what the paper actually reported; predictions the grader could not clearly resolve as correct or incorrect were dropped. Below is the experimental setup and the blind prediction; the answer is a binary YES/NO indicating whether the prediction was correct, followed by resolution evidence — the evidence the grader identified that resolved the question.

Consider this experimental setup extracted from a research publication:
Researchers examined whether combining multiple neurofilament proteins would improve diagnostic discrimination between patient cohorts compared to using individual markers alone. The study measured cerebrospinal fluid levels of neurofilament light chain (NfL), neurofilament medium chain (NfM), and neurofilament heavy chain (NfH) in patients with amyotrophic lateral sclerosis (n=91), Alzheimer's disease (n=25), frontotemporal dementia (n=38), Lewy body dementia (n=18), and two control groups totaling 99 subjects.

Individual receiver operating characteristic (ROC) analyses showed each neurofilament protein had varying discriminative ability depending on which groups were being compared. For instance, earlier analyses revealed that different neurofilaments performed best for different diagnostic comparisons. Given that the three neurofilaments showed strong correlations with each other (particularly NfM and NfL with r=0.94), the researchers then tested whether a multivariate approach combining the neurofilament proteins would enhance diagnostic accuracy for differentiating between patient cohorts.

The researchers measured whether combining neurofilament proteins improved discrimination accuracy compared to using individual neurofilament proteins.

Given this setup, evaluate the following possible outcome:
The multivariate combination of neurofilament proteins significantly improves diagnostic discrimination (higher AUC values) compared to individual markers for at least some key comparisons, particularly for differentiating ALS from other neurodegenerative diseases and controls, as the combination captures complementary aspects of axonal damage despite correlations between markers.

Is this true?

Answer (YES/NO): NO